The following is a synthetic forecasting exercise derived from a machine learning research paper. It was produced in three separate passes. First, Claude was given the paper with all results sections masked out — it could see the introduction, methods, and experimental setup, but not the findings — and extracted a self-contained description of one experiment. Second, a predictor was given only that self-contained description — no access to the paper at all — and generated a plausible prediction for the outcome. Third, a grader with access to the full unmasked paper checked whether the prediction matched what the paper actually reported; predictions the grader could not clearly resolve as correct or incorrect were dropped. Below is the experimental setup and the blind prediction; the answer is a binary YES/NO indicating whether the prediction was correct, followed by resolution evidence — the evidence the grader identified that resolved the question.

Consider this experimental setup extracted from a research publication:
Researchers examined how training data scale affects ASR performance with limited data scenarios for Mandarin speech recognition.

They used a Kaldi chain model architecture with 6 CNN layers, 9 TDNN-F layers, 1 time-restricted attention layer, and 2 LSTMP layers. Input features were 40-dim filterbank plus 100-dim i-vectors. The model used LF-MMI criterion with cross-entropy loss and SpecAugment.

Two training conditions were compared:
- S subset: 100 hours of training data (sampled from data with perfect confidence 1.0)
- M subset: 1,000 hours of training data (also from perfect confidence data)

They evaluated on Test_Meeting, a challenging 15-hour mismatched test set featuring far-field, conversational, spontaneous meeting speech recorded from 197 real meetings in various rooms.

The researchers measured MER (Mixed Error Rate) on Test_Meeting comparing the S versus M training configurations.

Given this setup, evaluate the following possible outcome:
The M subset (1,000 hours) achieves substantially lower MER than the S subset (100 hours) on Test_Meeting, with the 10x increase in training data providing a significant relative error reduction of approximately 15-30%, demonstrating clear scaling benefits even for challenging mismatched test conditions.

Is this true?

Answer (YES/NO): YES